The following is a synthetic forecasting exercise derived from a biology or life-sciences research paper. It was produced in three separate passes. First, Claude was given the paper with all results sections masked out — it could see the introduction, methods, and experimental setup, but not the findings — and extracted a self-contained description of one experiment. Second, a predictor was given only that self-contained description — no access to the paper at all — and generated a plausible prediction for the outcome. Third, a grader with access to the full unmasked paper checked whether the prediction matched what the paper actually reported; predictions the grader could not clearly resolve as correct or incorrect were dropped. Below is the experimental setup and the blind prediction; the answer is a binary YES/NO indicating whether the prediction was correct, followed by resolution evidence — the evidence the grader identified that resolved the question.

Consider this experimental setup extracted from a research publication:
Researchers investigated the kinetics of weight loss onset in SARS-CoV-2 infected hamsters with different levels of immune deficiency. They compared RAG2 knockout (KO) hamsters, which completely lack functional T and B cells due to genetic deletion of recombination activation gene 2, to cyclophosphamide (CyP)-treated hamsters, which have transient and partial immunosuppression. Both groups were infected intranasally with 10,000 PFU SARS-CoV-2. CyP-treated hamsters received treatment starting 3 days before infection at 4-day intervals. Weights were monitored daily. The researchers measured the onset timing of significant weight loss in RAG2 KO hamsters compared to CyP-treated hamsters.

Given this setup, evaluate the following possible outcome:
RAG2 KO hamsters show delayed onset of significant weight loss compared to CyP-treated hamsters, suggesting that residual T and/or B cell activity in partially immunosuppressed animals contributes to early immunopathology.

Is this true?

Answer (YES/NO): NO